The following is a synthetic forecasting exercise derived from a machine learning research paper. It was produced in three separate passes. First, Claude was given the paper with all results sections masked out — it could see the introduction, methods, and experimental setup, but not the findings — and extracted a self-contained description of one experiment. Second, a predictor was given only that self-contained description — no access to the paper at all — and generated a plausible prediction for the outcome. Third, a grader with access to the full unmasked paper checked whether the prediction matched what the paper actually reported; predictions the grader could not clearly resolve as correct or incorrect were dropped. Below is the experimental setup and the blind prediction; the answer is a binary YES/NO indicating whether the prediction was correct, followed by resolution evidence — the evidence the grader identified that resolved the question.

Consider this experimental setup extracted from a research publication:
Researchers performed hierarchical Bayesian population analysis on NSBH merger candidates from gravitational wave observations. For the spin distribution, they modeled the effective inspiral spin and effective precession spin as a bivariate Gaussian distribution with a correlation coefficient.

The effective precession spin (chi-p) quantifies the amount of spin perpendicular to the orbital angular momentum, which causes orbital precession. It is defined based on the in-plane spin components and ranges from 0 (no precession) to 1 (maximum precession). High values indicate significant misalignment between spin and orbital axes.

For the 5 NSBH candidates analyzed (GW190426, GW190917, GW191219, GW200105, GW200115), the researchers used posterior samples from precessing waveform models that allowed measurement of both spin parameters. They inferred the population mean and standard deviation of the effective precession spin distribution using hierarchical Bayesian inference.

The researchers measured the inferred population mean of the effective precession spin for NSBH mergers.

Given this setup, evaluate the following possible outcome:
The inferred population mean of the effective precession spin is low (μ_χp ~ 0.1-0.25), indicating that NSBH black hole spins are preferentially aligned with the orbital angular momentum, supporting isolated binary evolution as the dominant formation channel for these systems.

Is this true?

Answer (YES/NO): NO